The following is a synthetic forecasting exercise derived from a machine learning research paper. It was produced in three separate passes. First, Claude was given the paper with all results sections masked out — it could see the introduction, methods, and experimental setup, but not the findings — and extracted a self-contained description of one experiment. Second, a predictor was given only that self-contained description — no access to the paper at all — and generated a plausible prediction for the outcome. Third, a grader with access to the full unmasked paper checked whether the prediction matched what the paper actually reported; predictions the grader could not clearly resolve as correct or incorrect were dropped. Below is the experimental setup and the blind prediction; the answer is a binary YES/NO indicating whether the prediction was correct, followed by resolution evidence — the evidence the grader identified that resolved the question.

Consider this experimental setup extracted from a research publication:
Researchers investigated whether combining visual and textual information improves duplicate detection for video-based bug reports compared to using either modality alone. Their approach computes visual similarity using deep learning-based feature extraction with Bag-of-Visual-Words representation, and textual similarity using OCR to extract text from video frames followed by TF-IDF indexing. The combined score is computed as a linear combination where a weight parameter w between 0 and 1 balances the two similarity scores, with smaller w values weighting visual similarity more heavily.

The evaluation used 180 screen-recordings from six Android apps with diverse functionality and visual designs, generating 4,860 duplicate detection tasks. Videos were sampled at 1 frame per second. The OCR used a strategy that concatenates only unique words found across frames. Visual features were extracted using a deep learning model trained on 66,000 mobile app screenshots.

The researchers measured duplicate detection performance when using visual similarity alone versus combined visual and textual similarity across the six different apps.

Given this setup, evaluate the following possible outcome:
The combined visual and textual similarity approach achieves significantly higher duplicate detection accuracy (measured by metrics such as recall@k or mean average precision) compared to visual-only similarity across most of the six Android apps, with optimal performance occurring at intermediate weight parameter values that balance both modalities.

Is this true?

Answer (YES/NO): NO